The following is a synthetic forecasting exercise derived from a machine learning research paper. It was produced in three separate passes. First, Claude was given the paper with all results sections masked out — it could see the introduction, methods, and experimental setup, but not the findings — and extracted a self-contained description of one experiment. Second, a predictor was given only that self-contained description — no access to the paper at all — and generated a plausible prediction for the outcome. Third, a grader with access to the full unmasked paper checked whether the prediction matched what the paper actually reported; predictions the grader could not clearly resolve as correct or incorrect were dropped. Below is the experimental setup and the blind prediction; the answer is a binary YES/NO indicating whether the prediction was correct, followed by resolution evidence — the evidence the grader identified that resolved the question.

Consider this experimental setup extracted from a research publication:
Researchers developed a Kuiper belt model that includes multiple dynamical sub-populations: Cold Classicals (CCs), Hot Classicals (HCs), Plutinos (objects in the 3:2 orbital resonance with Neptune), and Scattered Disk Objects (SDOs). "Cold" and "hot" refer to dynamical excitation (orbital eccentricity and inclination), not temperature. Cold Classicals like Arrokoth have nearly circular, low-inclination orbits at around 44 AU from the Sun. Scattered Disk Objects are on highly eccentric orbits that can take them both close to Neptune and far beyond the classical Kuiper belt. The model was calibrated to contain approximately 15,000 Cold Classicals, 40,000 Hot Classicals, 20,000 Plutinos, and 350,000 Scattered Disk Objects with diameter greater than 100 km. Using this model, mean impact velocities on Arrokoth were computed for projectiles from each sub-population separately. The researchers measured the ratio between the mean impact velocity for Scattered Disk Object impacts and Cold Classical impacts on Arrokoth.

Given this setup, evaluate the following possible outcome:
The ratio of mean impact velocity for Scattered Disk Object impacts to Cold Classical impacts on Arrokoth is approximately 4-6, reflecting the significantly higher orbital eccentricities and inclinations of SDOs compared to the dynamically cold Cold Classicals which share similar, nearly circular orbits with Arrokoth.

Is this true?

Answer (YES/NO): YES